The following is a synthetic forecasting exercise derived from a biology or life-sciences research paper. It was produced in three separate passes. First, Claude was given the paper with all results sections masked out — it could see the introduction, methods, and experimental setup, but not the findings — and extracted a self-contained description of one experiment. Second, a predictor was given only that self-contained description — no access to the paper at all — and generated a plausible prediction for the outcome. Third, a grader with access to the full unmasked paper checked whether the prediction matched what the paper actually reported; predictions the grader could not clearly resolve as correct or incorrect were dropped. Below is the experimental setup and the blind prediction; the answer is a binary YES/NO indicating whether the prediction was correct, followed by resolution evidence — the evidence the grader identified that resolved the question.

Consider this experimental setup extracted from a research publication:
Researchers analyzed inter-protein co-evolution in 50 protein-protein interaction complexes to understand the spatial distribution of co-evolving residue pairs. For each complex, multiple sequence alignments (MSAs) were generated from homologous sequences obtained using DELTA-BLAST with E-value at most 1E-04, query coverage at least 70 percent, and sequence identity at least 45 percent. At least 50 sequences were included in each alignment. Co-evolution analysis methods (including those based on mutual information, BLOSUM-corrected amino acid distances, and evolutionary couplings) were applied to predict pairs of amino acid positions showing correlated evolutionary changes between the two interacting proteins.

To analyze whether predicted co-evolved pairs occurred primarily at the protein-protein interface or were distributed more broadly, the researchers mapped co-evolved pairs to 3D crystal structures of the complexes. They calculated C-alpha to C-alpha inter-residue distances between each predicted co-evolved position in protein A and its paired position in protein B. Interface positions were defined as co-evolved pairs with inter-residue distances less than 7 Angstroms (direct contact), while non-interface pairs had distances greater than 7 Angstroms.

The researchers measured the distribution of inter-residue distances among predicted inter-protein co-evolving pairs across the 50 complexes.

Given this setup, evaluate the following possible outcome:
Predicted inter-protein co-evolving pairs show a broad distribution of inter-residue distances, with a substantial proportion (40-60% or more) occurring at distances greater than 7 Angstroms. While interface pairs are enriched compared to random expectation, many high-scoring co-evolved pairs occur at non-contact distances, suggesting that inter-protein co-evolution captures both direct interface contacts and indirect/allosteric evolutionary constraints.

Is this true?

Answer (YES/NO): YES